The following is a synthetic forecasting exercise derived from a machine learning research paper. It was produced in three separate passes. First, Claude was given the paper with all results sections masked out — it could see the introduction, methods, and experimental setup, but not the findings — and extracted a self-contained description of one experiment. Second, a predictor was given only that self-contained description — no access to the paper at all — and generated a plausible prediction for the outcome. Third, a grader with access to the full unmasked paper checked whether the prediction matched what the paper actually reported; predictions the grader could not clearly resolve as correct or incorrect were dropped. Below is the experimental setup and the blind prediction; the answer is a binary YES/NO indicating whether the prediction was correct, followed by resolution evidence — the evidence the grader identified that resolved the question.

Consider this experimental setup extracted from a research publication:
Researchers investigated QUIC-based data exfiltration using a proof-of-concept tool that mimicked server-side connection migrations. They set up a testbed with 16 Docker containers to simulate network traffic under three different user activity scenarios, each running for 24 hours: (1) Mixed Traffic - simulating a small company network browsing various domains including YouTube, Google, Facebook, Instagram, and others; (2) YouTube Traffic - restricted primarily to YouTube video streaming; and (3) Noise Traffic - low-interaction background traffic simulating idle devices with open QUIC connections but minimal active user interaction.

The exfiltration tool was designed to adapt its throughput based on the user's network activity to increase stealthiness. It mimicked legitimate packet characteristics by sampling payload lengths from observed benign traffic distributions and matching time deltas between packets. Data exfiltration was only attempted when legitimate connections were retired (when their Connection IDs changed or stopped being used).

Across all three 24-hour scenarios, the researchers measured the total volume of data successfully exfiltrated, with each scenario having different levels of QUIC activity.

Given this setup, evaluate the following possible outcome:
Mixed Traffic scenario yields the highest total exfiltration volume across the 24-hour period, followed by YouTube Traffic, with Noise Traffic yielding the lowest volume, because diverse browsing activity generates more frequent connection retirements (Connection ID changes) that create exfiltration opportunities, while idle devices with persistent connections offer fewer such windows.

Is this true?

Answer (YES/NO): YES